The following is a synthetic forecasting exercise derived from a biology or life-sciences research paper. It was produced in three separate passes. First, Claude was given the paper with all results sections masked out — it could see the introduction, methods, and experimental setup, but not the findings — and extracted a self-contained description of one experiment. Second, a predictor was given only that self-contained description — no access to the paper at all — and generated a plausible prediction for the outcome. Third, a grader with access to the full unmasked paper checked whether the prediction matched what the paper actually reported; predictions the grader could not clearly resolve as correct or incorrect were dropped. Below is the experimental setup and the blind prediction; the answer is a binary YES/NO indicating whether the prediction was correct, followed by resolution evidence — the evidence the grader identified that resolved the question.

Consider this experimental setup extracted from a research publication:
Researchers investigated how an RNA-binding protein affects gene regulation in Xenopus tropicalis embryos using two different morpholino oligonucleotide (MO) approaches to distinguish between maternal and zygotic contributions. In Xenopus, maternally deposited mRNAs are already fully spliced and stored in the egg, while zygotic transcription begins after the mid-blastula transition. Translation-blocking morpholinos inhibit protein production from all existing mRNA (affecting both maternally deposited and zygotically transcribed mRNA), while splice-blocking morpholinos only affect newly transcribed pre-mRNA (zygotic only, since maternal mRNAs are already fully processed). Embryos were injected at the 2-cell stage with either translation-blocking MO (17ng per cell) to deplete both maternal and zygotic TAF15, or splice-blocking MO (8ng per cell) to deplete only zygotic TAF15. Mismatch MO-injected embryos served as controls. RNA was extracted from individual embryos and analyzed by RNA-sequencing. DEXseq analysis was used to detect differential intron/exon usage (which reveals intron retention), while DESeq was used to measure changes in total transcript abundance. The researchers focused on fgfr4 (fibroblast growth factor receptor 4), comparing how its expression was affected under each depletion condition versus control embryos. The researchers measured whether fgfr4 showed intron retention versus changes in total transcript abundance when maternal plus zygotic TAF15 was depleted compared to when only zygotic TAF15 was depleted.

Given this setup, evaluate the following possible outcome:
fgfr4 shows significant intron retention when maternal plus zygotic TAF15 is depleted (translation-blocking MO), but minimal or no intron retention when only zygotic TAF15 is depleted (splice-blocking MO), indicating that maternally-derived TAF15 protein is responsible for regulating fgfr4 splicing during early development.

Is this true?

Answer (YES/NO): YES